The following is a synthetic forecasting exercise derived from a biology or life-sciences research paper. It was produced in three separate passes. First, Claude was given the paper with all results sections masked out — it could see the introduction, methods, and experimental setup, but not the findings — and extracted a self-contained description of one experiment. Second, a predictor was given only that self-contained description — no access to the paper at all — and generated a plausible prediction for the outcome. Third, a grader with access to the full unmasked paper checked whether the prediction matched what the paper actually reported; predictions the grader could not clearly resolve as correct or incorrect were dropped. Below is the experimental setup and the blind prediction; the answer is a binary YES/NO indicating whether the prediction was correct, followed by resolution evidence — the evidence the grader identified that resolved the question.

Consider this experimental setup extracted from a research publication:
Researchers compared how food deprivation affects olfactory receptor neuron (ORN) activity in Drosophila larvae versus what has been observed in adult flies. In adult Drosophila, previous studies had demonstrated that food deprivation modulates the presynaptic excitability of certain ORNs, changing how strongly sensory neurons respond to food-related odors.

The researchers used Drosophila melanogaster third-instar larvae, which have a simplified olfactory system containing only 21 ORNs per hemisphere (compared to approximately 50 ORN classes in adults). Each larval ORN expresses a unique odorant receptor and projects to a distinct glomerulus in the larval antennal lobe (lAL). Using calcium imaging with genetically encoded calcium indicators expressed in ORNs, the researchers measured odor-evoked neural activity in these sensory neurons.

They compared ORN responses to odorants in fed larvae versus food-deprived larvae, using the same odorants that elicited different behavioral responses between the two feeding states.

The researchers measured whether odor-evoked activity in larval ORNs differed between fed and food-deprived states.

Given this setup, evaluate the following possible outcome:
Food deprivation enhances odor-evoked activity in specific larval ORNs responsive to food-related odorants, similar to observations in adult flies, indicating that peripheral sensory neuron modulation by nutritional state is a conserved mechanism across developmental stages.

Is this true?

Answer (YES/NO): NO